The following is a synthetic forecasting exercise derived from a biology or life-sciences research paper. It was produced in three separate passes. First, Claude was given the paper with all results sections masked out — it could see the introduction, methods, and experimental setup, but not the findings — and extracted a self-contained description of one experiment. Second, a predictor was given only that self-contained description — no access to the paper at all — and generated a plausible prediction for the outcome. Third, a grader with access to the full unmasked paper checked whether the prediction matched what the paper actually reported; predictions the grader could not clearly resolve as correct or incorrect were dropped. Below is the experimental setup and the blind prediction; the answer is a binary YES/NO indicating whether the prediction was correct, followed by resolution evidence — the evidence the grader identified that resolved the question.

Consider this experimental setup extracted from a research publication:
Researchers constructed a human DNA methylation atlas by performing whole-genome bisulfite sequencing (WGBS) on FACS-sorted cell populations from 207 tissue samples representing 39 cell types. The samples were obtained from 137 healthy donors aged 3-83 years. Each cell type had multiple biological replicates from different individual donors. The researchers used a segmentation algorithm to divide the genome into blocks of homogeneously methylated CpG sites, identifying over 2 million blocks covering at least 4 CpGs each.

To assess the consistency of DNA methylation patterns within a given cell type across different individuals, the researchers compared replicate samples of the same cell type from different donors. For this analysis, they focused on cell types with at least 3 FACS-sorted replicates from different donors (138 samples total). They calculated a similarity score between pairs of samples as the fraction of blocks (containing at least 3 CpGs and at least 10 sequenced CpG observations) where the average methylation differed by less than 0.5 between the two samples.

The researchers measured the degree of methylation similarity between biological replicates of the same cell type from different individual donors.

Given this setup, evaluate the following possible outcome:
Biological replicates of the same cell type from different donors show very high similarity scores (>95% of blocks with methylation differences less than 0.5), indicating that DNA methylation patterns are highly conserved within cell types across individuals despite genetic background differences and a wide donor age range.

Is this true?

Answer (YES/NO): YES